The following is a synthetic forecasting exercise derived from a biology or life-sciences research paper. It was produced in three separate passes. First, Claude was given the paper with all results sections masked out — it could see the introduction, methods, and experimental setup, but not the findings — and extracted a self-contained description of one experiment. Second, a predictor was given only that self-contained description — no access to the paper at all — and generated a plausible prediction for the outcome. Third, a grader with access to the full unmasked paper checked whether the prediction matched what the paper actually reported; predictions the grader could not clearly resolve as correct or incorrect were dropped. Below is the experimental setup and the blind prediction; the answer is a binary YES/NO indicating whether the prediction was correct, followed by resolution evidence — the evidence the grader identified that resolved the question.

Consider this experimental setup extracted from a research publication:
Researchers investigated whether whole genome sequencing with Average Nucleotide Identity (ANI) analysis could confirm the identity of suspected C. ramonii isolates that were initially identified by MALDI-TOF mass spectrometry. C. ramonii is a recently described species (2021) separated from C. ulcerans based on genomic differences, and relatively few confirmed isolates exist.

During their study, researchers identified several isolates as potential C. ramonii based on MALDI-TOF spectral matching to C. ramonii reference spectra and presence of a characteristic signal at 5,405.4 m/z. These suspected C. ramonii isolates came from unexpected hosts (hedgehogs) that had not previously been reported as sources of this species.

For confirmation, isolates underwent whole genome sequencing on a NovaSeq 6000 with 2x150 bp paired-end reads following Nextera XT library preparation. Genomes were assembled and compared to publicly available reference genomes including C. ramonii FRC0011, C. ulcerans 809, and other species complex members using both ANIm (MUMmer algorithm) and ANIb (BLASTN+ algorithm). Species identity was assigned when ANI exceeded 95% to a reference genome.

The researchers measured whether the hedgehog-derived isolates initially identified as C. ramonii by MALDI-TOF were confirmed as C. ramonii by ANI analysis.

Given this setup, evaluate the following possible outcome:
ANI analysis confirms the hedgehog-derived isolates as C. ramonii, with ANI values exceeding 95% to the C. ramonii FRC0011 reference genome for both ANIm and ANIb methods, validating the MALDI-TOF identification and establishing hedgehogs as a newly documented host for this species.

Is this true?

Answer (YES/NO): YES